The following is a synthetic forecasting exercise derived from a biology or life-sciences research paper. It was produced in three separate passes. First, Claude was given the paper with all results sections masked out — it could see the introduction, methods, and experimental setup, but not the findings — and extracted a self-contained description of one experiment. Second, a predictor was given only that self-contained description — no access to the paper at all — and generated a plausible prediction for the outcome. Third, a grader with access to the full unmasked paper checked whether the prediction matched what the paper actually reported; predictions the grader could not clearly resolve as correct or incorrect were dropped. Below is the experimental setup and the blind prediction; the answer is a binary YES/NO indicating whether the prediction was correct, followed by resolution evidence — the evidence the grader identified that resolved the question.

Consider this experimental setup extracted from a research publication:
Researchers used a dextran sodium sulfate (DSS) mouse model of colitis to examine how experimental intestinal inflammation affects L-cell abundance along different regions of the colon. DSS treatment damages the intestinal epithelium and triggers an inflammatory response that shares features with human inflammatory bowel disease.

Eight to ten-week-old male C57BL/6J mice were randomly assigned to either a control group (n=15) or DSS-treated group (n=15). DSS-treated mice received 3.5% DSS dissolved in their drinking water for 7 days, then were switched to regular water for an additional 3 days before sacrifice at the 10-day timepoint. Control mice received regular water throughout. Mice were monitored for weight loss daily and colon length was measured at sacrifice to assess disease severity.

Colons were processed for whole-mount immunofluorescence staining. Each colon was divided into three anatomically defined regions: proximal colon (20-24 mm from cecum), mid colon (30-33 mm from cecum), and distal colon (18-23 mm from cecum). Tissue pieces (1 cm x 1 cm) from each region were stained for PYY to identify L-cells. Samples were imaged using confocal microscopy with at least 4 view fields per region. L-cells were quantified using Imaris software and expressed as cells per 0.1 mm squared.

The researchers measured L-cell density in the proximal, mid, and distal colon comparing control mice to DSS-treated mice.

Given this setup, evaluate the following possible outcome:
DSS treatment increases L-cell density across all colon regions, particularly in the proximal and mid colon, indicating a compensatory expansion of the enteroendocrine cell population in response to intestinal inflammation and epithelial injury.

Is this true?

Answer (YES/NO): NO